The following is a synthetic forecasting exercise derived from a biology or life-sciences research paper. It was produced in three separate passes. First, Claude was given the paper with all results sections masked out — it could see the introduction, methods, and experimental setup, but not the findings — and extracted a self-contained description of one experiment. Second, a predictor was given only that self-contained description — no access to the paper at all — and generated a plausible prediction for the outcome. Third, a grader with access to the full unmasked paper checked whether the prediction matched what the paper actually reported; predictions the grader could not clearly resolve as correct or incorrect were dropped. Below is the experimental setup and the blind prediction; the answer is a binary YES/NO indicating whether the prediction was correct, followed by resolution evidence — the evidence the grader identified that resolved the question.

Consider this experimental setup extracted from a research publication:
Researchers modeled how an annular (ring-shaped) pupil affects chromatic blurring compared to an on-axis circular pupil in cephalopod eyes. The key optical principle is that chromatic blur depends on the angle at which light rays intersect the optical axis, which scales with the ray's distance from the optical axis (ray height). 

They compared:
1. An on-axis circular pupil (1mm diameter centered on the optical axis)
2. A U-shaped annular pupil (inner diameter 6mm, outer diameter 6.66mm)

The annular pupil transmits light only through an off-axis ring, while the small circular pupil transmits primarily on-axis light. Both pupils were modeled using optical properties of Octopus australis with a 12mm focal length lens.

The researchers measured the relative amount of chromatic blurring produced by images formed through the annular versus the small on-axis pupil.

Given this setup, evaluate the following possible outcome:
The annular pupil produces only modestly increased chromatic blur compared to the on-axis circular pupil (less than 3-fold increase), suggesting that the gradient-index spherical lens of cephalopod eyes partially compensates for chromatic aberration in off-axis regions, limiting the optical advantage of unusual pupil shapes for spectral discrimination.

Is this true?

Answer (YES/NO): NO